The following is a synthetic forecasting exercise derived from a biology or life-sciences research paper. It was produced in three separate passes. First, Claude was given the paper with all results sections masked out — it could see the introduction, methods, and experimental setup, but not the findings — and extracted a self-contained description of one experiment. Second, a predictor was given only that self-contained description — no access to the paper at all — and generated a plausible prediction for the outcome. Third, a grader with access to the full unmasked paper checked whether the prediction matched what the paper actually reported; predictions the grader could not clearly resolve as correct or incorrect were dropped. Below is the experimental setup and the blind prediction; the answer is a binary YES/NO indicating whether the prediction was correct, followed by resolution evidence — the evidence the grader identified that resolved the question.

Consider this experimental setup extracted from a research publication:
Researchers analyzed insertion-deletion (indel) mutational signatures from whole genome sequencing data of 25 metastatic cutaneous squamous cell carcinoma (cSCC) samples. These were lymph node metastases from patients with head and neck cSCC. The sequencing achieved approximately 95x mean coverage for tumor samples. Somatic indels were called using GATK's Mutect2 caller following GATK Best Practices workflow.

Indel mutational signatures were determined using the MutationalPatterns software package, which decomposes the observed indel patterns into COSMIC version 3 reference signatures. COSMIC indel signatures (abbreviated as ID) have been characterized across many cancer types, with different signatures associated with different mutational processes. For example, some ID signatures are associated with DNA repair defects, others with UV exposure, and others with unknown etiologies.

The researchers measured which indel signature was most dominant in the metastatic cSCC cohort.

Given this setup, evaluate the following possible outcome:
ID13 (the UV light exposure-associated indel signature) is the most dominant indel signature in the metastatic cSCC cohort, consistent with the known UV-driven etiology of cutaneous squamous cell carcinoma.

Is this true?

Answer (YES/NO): YES